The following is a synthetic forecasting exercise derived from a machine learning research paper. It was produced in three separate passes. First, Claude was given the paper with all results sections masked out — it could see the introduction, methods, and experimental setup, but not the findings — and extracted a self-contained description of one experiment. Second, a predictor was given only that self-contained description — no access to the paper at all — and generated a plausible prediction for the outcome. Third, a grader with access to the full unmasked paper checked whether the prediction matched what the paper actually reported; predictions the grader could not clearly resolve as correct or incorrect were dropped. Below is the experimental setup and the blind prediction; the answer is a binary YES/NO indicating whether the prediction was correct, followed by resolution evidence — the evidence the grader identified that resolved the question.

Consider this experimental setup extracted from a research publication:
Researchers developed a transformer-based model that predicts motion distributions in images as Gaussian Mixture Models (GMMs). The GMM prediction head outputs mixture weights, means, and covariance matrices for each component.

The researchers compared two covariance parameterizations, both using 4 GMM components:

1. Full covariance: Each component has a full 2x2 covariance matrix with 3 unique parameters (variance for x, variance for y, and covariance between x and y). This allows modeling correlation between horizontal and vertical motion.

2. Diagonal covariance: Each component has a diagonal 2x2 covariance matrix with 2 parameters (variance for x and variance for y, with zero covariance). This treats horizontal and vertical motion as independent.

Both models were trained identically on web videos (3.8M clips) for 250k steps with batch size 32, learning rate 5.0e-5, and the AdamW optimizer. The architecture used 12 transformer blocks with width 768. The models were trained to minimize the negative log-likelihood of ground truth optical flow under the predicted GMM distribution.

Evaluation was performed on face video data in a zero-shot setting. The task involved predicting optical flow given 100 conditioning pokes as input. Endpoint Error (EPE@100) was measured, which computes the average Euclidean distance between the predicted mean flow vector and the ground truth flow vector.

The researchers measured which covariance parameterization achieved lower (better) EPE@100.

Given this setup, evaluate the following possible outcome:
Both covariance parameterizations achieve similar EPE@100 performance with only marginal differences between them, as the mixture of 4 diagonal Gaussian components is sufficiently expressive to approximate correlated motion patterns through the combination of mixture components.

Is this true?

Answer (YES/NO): YES